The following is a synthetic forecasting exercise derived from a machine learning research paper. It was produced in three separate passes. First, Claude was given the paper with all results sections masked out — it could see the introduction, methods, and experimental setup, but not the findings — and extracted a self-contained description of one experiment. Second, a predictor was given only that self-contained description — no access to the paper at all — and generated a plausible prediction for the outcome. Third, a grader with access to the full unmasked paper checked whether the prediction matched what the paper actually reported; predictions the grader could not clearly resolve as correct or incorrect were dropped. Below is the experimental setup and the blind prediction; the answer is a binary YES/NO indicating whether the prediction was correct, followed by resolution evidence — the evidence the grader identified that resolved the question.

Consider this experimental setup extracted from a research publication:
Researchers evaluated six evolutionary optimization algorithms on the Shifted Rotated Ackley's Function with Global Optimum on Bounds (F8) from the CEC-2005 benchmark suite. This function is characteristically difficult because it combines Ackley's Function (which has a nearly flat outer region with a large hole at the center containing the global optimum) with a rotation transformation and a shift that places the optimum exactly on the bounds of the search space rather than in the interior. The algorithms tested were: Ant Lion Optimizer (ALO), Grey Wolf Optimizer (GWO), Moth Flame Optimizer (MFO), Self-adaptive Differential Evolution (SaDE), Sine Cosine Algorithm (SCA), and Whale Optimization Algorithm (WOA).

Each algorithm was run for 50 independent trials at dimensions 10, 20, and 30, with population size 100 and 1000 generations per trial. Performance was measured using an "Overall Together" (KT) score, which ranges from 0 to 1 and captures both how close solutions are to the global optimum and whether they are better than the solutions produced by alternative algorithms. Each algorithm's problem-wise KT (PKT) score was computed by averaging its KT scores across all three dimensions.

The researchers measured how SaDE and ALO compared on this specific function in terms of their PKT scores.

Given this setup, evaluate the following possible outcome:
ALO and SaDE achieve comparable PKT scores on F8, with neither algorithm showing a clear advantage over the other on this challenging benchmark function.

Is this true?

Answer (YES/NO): NO